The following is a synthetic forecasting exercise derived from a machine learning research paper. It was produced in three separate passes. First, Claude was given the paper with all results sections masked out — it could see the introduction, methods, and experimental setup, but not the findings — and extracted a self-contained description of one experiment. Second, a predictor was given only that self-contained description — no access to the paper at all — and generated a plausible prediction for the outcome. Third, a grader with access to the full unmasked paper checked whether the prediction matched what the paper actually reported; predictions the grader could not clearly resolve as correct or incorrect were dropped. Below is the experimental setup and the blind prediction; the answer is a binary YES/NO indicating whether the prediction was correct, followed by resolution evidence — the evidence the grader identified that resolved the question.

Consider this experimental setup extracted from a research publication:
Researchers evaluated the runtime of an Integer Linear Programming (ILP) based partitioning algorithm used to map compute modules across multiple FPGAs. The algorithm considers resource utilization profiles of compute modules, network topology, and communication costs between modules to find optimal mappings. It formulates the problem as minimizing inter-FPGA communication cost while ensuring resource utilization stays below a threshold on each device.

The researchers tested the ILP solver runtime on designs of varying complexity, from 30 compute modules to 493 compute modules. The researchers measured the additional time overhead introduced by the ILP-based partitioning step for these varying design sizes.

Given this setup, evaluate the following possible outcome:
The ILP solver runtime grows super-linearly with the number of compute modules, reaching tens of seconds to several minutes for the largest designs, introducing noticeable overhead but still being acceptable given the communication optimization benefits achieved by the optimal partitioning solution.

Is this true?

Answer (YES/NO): NO